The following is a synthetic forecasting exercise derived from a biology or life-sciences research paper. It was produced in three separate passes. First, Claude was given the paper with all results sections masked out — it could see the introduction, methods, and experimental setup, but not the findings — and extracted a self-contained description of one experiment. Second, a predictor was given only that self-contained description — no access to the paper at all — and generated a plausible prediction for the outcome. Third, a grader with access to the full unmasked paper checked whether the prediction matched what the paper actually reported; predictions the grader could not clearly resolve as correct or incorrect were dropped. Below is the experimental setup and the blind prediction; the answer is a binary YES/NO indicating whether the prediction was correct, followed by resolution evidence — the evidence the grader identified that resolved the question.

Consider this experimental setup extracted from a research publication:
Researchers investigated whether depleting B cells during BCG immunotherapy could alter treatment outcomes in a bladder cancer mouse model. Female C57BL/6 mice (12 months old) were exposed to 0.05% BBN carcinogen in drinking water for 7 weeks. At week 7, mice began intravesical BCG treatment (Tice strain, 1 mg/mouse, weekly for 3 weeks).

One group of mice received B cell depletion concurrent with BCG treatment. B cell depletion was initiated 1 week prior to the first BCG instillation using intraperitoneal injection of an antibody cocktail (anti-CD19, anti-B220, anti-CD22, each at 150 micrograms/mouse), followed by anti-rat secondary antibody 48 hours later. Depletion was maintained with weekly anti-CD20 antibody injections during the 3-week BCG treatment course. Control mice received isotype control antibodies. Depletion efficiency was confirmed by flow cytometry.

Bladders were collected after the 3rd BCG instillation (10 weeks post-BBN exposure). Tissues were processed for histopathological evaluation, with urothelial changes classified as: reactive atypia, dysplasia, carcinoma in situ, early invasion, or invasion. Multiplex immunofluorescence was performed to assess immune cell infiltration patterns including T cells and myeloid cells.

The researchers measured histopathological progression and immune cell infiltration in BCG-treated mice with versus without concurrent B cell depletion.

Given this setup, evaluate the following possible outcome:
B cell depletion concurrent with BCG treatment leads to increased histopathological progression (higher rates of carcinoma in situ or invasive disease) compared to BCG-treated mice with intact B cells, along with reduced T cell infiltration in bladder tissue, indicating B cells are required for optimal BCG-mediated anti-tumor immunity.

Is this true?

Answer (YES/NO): NO